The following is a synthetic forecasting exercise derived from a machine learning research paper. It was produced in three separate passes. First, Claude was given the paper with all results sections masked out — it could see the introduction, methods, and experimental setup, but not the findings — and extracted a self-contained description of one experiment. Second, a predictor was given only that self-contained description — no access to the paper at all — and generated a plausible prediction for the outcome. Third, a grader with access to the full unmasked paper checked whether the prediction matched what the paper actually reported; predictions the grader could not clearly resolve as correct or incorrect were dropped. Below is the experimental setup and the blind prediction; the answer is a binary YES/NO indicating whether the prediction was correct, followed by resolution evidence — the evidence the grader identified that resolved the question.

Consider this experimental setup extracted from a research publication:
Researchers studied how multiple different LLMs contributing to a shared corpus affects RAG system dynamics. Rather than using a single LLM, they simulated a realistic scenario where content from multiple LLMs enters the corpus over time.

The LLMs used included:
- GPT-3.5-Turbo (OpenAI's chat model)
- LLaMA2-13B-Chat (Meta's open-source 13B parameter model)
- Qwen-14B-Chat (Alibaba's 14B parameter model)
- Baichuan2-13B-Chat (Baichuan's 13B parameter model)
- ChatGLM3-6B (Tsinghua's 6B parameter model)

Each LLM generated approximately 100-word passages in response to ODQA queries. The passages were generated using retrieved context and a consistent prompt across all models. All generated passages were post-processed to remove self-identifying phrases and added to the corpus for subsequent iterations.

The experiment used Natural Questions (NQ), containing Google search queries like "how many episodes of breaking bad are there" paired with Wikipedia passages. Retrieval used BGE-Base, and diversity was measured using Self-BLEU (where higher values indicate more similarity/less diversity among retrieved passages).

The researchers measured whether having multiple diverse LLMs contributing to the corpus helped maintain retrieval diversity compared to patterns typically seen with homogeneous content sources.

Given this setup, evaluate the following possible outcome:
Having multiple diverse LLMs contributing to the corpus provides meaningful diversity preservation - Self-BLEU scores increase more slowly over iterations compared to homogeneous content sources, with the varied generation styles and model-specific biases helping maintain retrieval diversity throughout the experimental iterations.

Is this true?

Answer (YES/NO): NO